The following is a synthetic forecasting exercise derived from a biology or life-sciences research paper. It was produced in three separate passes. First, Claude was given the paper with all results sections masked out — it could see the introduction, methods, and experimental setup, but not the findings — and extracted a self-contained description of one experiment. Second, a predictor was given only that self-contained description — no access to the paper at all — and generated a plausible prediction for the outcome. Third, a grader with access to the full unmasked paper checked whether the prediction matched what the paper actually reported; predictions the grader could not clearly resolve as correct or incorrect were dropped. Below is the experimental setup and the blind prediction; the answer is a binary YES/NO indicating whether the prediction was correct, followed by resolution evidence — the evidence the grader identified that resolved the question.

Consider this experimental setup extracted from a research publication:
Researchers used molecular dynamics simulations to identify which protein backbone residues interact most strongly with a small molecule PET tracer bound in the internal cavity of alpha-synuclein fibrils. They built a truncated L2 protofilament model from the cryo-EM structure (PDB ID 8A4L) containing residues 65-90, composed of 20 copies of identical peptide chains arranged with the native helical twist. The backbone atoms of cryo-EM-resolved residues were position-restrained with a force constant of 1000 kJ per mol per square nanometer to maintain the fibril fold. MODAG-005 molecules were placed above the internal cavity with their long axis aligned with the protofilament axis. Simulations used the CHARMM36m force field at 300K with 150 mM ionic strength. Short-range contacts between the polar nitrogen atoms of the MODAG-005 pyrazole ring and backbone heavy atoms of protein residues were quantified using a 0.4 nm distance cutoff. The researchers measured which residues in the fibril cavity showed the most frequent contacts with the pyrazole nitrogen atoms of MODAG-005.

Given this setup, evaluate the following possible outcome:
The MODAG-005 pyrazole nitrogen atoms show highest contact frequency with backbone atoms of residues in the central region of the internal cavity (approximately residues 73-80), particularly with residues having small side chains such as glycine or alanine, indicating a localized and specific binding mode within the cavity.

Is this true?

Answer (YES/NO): NO